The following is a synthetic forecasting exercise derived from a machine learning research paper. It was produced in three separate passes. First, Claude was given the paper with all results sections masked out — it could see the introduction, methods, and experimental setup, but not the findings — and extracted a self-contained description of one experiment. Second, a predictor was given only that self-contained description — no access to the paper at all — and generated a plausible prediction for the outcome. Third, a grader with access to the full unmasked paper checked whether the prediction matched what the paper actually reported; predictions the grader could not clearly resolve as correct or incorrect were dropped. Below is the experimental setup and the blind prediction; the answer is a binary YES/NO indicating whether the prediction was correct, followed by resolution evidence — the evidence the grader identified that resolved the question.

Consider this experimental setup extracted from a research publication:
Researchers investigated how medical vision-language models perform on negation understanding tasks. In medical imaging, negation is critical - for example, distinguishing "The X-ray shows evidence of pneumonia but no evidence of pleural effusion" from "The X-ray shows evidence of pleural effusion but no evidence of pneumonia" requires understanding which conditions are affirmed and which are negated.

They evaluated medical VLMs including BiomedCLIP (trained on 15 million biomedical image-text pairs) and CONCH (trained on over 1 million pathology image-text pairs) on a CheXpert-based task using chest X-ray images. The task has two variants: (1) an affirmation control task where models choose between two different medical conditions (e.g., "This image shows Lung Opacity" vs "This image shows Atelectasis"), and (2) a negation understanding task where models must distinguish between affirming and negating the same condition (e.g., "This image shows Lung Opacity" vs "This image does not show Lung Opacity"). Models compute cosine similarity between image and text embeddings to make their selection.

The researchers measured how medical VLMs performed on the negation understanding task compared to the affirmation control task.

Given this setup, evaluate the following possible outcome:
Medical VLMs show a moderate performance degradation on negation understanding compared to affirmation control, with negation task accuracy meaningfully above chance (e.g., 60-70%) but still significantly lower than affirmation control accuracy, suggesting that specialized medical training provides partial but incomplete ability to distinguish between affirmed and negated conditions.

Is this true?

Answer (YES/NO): NO